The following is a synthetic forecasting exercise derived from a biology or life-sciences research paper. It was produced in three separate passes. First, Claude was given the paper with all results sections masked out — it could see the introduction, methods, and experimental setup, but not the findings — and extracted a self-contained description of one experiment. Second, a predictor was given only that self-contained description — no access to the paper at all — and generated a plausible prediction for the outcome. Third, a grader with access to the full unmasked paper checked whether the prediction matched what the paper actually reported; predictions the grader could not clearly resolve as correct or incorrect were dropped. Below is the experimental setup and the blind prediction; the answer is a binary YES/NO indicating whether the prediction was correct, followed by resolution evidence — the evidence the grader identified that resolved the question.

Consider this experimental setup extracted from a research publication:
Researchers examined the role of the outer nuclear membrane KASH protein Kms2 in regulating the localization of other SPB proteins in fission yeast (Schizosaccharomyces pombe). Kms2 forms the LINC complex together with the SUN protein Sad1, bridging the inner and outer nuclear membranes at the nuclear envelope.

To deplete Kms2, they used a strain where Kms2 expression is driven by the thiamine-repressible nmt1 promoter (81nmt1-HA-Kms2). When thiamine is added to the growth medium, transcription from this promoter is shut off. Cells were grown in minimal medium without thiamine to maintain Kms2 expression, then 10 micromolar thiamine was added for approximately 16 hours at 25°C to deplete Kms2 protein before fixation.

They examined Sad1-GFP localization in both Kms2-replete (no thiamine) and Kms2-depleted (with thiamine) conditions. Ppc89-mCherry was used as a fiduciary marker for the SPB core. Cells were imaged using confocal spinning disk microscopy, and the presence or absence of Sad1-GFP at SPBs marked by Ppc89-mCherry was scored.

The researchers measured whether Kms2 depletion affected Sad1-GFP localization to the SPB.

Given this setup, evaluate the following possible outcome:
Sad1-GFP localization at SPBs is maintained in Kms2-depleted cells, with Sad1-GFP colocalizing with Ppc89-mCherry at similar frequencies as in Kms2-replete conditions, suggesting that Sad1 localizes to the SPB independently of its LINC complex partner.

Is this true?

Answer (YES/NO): YES